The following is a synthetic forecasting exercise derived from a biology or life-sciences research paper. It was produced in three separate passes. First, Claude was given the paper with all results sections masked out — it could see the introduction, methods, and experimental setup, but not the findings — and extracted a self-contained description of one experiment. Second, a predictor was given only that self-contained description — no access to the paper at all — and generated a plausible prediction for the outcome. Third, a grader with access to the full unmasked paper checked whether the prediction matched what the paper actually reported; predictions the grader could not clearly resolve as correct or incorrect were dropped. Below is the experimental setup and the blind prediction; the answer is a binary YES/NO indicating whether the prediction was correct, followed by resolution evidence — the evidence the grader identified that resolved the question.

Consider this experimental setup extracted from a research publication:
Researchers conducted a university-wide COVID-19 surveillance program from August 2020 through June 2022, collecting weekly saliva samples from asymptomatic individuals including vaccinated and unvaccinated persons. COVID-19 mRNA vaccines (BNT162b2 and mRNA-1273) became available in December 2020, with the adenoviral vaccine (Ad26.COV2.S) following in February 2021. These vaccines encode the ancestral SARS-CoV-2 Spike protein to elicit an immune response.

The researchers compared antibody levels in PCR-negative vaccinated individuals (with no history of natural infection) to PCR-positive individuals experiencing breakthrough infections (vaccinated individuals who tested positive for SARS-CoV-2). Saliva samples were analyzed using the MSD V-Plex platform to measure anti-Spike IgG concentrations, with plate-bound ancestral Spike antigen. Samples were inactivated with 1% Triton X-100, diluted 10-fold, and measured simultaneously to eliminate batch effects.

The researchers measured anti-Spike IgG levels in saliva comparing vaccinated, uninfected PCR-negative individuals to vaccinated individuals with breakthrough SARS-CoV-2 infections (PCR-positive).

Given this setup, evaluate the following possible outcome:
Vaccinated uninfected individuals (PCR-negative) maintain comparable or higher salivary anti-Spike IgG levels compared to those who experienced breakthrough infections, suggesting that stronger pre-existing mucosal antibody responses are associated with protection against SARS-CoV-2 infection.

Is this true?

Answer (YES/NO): NO